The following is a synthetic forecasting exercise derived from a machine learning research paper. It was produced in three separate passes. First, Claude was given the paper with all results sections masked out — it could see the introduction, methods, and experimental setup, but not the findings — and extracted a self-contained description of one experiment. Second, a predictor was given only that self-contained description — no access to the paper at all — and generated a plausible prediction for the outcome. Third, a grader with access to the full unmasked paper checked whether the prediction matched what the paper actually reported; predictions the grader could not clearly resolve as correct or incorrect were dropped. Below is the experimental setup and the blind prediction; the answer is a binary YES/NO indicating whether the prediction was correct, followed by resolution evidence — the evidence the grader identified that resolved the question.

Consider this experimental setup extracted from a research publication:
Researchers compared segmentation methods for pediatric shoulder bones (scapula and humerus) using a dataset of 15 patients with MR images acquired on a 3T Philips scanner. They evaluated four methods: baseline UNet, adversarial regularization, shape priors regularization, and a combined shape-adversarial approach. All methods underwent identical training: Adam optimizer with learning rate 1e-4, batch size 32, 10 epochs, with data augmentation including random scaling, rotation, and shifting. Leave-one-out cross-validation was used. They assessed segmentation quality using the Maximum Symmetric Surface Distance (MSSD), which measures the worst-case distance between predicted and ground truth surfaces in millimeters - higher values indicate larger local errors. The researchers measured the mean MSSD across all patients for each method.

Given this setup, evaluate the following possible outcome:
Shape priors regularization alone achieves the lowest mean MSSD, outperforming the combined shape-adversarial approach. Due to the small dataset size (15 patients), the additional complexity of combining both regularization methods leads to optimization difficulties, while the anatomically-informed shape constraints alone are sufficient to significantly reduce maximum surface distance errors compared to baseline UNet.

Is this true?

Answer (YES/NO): NO